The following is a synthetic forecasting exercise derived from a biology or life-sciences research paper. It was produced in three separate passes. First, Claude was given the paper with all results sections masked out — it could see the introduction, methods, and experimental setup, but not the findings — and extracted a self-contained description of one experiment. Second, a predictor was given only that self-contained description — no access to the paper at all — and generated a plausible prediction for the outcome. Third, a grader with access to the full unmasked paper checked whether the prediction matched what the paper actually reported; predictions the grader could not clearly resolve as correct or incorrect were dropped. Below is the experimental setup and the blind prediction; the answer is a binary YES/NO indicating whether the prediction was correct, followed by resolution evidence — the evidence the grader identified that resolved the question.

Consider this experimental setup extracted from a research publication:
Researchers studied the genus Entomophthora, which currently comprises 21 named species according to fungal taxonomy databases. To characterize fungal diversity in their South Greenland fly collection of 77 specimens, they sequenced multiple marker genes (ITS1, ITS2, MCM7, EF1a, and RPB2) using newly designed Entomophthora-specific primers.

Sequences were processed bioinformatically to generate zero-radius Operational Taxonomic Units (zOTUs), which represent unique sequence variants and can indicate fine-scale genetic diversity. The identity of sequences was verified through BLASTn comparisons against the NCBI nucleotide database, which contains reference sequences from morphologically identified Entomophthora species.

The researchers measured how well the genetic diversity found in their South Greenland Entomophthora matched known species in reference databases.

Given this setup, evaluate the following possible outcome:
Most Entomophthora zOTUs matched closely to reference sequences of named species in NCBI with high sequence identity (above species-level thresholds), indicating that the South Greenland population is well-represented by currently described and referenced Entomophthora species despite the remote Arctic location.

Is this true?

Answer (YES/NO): NO